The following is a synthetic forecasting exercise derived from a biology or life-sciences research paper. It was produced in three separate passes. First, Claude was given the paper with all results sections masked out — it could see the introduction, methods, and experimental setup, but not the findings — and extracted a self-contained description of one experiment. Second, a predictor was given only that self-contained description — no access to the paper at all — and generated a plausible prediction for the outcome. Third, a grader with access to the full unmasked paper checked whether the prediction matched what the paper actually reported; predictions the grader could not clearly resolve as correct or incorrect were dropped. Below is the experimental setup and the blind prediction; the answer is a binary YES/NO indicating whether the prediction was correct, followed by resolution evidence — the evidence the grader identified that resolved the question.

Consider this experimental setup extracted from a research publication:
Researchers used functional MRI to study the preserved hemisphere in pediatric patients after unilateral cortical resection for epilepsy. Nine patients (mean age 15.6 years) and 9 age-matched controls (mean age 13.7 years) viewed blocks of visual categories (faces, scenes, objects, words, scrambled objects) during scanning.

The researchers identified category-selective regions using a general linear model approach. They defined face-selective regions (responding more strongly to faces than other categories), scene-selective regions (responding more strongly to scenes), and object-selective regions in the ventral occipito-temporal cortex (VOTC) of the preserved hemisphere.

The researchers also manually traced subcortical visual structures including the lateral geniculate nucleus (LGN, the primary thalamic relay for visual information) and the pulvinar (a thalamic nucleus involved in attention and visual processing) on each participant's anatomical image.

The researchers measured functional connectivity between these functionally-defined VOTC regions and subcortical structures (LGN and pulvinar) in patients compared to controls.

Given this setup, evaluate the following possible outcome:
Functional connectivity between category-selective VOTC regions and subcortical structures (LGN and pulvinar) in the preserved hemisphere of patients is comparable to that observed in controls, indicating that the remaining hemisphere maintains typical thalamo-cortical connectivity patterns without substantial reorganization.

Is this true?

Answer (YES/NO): YES